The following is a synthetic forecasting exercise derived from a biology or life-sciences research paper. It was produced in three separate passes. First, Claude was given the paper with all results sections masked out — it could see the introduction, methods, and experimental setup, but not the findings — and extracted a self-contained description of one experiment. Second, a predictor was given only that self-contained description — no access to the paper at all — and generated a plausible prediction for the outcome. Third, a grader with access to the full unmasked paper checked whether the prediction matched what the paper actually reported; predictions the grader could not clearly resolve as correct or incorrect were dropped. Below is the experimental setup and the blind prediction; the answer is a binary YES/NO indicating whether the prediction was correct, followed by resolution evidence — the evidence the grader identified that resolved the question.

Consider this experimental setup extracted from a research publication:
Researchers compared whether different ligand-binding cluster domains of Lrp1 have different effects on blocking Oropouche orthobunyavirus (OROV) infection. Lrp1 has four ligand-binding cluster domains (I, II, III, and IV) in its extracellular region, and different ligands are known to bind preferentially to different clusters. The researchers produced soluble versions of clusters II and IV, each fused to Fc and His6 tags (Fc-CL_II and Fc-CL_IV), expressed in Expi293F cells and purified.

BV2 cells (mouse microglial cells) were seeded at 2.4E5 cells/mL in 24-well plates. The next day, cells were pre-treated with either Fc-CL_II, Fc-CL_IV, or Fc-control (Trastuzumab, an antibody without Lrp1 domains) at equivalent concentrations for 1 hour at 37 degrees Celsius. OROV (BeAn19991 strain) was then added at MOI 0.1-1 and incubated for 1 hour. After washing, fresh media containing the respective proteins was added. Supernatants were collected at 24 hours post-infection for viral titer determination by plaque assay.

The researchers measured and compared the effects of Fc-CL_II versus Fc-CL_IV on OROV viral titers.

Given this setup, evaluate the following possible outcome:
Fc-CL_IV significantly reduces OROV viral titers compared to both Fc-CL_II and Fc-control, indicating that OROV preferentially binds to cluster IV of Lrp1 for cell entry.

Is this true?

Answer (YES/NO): NO